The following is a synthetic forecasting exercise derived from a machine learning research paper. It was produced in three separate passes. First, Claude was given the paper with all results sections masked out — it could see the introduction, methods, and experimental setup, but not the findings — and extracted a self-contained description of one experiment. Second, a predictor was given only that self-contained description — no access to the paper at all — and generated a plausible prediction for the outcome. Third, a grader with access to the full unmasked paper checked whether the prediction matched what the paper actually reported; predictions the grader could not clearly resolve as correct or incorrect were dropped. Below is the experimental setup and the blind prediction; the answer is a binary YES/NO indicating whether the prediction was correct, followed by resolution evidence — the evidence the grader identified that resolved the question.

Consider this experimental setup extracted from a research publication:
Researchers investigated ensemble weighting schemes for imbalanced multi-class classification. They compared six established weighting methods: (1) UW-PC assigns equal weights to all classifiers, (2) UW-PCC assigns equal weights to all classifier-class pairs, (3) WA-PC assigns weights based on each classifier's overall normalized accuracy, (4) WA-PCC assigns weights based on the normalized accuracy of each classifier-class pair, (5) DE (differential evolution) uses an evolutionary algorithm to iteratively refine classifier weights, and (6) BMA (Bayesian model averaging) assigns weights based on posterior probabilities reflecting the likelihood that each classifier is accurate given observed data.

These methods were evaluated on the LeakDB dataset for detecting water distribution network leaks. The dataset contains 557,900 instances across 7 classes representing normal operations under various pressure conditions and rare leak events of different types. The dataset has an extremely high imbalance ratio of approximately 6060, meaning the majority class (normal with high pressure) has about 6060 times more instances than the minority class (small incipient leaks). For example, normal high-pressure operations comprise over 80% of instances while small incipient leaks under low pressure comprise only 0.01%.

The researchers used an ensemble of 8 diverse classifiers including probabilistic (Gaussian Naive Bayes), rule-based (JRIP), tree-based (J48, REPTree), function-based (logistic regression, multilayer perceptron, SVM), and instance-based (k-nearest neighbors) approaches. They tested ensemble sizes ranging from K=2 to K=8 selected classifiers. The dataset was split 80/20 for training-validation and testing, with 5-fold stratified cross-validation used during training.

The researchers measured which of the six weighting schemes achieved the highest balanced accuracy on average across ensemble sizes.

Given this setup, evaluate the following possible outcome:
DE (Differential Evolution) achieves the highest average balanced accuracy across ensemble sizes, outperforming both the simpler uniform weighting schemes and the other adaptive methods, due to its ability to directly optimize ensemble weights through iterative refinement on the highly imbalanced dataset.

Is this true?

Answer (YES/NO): YES